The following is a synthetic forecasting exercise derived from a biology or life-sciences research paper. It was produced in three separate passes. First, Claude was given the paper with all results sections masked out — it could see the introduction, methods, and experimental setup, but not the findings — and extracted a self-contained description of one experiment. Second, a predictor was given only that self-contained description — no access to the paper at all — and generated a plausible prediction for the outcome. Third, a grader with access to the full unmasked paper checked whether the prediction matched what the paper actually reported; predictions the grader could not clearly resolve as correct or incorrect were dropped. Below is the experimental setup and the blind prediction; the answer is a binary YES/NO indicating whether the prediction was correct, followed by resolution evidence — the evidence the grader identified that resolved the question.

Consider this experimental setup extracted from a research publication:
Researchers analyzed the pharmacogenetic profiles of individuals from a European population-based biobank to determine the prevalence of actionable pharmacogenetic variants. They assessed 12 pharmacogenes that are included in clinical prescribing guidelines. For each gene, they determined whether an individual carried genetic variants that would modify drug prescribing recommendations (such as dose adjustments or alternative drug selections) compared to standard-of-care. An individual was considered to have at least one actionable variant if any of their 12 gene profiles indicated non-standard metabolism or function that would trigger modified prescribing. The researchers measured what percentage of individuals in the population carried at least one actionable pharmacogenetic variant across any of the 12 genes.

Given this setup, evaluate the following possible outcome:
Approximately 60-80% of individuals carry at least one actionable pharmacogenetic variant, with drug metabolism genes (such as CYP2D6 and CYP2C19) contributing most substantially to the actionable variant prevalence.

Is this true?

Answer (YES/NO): NO